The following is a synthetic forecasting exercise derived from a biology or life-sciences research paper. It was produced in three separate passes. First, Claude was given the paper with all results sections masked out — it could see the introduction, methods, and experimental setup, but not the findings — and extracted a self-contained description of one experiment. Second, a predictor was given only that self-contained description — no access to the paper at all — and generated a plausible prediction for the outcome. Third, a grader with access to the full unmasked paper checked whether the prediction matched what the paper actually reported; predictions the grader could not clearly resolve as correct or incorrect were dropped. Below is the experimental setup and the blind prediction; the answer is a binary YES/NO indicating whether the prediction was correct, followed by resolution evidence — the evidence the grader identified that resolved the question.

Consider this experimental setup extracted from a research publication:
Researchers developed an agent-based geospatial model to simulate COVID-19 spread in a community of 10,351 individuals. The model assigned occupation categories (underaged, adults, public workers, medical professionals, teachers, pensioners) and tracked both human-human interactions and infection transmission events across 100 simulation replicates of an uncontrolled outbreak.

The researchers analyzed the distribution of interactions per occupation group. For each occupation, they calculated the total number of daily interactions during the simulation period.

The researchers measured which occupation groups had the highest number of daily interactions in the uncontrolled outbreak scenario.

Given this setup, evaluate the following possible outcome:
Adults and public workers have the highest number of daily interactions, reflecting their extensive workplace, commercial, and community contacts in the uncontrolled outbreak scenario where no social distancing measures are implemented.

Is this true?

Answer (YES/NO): NO